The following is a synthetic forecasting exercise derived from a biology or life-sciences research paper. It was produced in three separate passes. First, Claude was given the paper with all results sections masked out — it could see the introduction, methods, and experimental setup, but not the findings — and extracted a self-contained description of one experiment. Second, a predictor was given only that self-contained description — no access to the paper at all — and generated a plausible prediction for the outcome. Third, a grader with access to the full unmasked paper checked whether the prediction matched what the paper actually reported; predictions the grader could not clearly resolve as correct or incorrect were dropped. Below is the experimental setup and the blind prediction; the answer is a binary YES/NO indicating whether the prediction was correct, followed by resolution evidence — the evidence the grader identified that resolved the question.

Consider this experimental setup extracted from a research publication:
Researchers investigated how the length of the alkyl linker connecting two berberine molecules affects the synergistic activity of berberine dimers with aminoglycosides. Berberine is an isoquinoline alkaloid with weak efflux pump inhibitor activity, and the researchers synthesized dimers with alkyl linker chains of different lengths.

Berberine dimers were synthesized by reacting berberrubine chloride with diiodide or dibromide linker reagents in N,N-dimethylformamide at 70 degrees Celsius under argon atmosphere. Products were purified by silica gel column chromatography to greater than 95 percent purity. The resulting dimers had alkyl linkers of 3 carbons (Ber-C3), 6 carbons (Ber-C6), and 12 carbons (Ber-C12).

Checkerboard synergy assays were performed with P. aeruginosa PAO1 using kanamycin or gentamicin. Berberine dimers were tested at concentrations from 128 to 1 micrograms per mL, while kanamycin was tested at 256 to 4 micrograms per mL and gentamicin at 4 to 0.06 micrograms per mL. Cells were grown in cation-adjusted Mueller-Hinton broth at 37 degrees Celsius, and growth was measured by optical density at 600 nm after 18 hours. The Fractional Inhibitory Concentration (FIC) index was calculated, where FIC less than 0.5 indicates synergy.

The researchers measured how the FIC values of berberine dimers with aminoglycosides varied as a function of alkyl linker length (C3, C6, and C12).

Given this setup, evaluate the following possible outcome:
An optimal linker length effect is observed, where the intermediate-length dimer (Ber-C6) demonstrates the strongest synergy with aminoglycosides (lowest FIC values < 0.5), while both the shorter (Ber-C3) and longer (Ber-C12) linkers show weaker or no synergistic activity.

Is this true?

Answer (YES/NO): NO